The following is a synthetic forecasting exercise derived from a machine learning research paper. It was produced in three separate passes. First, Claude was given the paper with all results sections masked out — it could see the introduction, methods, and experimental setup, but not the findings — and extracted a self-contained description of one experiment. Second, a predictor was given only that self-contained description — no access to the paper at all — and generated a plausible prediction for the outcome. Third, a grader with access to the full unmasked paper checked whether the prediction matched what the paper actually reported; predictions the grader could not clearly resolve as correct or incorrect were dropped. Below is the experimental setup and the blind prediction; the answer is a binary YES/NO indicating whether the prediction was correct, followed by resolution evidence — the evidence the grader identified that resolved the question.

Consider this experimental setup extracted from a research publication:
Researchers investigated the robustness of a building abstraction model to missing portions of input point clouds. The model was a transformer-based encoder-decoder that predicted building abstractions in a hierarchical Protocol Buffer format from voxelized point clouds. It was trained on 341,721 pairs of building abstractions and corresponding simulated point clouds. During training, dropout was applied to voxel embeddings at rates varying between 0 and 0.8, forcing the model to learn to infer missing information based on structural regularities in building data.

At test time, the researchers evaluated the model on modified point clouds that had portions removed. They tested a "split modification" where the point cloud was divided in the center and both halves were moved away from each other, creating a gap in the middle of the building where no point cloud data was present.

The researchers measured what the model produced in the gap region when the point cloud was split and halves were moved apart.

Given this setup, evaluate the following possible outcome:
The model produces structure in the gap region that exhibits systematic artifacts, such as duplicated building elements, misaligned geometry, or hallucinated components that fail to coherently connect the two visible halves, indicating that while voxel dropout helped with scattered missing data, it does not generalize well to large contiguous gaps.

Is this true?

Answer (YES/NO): NO